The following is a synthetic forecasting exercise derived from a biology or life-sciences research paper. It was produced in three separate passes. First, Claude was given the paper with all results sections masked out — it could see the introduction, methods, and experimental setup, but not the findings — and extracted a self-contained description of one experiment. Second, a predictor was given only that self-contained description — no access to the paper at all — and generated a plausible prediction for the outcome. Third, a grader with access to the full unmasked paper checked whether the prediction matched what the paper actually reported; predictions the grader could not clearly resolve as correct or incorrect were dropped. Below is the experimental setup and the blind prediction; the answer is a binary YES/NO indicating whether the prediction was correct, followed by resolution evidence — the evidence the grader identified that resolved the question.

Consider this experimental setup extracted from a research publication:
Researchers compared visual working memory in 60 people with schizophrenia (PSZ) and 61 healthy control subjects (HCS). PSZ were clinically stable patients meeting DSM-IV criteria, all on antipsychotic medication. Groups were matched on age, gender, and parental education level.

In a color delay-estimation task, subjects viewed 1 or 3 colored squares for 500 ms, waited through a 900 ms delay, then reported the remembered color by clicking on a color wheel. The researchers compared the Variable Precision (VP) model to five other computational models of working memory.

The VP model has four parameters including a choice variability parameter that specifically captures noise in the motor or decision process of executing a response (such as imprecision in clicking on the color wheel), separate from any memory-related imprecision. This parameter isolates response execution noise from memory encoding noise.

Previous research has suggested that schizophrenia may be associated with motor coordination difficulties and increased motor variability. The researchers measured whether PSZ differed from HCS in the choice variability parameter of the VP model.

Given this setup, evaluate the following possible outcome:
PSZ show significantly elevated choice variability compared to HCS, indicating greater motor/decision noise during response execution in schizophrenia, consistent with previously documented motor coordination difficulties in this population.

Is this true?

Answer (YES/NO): NO